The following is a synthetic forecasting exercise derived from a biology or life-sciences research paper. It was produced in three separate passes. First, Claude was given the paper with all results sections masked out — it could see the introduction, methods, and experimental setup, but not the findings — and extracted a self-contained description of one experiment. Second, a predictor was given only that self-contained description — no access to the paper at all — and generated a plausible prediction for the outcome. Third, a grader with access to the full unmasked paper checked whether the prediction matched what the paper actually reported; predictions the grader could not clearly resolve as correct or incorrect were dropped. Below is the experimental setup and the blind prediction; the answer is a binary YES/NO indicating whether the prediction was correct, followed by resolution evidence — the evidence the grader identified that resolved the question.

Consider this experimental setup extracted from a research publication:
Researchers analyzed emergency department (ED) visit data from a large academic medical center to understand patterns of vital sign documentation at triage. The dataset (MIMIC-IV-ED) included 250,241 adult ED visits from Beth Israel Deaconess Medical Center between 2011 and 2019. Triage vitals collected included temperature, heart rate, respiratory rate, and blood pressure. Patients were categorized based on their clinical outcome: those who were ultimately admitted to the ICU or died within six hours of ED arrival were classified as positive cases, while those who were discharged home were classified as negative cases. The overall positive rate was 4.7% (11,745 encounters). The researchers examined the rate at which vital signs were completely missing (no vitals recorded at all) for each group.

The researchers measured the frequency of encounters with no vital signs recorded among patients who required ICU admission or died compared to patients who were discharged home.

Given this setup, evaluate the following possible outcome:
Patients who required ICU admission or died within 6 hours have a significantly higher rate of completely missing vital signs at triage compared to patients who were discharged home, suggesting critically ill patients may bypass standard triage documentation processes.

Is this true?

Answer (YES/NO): YES